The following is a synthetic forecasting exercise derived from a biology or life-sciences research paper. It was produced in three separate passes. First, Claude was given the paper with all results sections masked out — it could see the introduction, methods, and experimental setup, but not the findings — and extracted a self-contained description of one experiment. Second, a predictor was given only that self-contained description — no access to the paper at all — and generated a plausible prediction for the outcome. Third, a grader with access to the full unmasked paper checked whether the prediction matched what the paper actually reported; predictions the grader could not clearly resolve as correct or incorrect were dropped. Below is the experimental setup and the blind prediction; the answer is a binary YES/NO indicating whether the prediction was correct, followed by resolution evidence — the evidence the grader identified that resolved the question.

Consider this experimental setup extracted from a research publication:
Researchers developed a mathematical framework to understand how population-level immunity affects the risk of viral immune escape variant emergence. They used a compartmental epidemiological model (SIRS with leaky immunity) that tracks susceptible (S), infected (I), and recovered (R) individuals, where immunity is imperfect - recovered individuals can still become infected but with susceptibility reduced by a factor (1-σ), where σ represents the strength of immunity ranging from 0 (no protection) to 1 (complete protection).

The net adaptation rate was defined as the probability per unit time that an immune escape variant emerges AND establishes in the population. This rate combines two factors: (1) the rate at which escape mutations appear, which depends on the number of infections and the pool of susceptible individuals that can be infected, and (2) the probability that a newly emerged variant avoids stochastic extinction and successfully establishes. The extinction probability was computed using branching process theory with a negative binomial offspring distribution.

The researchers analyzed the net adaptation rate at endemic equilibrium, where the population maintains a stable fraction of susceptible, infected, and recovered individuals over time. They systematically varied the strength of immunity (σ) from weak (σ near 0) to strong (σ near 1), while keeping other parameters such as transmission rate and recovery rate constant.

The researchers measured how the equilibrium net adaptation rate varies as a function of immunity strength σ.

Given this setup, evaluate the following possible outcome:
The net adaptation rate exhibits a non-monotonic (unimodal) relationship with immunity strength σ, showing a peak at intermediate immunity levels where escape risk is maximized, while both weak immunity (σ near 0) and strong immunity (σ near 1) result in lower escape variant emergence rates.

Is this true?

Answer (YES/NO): YES